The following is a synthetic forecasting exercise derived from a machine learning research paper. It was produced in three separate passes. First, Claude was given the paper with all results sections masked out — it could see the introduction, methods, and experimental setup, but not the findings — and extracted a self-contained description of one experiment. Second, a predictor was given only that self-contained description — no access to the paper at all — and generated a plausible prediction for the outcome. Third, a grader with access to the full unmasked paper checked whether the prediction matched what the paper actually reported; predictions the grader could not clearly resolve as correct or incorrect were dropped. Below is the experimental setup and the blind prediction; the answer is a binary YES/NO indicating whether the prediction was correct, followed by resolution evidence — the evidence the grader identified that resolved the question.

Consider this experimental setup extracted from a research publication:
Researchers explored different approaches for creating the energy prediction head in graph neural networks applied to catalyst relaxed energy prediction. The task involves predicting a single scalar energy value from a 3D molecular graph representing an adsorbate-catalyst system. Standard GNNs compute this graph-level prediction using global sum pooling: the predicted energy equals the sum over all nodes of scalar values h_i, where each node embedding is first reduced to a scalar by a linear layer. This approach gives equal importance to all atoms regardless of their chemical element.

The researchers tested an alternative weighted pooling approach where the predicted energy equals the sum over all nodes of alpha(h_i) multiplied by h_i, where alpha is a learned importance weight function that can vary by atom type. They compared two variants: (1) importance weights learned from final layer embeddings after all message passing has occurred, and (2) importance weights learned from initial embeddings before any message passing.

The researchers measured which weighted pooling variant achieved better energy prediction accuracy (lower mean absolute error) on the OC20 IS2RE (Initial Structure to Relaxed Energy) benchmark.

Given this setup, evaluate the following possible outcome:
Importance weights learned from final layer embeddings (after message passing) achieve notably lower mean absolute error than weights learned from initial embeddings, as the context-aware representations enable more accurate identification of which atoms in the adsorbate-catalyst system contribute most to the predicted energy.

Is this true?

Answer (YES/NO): NO